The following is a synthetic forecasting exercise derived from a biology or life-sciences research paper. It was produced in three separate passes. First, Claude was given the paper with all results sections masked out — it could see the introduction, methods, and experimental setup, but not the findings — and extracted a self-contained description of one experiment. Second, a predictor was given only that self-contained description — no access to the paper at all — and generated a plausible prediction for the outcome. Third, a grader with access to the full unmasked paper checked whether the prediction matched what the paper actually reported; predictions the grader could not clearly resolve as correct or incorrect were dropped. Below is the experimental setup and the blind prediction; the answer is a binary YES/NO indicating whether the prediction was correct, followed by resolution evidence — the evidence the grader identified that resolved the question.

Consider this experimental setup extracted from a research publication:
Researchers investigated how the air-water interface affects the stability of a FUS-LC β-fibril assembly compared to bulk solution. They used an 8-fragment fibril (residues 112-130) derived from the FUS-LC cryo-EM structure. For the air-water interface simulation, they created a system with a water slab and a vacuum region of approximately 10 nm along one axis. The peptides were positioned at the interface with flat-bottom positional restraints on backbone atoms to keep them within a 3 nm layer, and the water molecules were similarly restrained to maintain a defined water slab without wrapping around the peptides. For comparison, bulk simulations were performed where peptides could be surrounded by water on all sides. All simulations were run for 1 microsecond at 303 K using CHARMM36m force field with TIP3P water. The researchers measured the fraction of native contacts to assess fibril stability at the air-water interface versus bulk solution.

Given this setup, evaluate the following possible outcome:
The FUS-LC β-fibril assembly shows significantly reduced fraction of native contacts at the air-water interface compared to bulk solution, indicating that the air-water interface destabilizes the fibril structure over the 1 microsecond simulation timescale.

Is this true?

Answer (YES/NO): NO